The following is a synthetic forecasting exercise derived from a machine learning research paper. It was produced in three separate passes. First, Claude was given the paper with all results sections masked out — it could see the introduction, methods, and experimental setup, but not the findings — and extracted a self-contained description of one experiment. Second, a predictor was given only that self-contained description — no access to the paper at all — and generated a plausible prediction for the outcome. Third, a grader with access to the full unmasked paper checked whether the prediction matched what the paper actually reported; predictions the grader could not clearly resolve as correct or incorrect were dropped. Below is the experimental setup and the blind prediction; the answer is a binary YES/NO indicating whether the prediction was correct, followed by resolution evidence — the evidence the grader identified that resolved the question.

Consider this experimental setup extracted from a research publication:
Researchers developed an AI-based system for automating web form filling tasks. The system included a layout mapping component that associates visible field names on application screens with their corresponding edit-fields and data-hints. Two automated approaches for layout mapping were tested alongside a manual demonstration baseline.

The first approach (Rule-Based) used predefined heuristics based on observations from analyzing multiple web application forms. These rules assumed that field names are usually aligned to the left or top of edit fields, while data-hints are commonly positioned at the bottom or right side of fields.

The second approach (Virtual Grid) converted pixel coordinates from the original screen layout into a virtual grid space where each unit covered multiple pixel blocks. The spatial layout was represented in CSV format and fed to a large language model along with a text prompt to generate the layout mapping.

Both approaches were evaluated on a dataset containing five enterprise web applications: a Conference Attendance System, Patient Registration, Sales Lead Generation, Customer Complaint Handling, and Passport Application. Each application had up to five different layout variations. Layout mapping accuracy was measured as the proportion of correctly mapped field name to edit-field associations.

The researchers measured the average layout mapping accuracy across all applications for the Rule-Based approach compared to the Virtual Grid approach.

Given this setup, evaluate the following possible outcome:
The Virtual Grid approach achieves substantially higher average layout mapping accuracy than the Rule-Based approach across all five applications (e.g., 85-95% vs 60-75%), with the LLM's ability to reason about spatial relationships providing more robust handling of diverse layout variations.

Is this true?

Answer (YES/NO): NO